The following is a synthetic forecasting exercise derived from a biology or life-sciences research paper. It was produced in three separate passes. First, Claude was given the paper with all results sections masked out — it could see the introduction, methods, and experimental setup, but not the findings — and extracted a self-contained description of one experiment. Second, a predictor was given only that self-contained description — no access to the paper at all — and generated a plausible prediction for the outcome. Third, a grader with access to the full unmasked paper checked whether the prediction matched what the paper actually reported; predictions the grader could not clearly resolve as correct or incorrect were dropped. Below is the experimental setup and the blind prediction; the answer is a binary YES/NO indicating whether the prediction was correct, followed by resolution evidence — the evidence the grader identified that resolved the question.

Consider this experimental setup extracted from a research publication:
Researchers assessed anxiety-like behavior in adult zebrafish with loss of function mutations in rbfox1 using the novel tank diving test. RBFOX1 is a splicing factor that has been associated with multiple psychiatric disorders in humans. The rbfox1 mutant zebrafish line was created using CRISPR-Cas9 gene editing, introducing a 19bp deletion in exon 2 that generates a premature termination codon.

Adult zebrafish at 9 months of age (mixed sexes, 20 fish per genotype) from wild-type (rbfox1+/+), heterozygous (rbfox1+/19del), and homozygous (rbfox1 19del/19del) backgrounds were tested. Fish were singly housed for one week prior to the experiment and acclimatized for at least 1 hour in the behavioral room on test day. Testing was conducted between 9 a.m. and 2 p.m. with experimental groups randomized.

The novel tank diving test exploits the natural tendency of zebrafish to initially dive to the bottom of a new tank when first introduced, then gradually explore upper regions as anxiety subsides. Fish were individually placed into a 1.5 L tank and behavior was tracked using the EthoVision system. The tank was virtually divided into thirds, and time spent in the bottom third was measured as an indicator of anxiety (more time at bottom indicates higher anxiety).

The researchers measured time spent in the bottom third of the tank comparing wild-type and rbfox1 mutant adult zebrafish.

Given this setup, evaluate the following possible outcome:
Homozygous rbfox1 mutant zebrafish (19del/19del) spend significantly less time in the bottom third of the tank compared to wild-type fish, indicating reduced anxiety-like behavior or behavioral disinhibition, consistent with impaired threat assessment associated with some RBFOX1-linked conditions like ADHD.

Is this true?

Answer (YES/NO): NO